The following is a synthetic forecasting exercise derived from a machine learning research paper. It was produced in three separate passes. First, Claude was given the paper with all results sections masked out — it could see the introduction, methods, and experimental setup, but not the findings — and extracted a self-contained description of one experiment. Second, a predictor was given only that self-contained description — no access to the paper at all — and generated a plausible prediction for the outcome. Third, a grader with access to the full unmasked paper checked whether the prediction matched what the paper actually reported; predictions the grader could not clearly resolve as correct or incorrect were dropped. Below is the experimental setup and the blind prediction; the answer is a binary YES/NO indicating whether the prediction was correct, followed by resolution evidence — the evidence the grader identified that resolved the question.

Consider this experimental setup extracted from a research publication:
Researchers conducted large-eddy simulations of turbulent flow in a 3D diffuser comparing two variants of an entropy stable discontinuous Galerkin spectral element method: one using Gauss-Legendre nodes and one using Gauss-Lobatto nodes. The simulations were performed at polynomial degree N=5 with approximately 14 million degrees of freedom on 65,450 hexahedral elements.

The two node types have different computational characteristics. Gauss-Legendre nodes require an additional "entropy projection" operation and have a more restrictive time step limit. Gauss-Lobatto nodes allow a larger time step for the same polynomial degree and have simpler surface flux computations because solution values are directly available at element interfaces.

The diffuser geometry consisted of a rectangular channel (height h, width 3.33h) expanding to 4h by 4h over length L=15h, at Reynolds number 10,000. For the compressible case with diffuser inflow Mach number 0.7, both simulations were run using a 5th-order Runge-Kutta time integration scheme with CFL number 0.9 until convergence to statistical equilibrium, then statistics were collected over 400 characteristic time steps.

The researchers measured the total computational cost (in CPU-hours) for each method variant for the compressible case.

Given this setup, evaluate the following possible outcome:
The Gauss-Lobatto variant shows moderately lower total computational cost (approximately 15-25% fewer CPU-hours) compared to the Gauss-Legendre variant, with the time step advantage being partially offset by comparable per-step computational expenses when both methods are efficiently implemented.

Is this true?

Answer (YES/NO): NO